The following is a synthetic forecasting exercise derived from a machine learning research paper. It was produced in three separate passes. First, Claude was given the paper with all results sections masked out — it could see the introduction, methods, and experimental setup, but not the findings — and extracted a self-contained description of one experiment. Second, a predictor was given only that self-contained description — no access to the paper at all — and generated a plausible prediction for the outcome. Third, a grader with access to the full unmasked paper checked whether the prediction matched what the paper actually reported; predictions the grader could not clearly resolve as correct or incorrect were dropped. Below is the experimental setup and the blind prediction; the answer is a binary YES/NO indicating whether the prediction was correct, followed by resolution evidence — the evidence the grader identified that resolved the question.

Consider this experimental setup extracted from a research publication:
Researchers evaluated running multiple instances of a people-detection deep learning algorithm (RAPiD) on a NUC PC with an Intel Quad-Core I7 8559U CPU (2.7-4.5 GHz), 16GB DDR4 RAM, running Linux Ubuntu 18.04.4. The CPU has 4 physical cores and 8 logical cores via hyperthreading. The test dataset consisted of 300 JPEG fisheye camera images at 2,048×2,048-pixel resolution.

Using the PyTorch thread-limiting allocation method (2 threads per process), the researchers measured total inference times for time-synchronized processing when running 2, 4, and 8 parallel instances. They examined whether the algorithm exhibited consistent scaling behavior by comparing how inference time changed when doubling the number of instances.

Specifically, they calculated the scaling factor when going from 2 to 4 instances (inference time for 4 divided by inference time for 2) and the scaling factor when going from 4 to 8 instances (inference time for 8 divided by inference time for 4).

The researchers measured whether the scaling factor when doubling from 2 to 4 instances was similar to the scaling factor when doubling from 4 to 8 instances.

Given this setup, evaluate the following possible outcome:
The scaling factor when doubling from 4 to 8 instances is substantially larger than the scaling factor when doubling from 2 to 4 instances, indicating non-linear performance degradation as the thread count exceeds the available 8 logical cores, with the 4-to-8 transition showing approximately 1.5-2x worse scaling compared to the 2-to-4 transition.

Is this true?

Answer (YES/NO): NO